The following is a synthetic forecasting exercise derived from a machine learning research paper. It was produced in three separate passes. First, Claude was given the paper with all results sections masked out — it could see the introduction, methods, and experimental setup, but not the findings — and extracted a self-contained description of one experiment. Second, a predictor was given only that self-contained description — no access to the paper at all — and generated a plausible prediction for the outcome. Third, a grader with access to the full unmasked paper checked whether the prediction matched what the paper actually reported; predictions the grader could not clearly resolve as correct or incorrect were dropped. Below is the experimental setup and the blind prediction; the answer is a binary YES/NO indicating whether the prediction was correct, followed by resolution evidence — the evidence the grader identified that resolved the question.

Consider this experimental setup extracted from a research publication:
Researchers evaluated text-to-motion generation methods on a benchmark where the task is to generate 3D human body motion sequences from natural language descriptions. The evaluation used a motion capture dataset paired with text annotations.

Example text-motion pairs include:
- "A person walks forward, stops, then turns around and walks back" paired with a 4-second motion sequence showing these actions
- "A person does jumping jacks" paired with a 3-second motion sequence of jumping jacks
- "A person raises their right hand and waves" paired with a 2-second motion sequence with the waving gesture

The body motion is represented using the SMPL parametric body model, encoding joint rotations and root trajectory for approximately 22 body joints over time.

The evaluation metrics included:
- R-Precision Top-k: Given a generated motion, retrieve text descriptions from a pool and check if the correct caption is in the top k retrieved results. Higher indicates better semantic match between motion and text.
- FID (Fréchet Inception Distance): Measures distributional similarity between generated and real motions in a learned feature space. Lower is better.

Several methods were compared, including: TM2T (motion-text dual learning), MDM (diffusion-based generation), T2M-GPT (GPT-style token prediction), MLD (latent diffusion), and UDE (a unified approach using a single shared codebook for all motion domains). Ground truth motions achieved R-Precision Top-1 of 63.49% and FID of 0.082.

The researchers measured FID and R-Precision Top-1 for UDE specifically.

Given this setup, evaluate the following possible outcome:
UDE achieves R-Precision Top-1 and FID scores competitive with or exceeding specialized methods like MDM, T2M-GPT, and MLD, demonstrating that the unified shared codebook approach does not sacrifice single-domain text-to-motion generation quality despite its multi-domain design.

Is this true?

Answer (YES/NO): NO